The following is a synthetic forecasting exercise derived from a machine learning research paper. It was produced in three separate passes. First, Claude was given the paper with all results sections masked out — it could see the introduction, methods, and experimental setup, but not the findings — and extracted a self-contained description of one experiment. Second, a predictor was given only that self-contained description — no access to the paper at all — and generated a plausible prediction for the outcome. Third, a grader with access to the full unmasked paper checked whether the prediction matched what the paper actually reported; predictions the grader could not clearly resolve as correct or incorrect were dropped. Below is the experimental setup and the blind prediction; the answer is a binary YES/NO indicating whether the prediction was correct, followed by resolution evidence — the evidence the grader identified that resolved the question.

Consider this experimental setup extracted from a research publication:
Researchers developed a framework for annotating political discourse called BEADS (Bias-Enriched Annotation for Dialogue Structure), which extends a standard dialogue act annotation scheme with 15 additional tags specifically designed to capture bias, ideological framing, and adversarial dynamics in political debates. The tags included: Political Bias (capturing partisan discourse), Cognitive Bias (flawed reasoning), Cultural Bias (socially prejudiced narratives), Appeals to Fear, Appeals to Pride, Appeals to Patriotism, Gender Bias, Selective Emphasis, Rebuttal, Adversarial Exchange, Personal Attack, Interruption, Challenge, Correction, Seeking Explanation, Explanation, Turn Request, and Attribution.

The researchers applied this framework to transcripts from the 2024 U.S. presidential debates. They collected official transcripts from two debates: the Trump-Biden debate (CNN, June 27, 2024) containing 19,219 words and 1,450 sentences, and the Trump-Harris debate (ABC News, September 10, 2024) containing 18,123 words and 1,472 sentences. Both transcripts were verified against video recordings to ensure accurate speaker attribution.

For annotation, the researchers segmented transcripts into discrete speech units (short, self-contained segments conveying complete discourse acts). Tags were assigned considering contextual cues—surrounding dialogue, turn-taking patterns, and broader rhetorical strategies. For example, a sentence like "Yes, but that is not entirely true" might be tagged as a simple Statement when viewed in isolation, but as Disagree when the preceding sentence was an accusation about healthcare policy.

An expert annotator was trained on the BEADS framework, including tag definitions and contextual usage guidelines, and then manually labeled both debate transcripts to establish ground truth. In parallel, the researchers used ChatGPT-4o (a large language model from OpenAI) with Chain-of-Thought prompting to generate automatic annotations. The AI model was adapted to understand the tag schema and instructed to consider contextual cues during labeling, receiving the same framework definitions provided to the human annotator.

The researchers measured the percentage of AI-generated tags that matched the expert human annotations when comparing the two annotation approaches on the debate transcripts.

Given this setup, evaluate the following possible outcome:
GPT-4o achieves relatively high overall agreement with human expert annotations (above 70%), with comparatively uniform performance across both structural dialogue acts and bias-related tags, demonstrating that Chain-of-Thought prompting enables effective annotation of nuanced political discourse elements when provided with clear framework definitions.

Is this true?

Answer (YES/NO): NO